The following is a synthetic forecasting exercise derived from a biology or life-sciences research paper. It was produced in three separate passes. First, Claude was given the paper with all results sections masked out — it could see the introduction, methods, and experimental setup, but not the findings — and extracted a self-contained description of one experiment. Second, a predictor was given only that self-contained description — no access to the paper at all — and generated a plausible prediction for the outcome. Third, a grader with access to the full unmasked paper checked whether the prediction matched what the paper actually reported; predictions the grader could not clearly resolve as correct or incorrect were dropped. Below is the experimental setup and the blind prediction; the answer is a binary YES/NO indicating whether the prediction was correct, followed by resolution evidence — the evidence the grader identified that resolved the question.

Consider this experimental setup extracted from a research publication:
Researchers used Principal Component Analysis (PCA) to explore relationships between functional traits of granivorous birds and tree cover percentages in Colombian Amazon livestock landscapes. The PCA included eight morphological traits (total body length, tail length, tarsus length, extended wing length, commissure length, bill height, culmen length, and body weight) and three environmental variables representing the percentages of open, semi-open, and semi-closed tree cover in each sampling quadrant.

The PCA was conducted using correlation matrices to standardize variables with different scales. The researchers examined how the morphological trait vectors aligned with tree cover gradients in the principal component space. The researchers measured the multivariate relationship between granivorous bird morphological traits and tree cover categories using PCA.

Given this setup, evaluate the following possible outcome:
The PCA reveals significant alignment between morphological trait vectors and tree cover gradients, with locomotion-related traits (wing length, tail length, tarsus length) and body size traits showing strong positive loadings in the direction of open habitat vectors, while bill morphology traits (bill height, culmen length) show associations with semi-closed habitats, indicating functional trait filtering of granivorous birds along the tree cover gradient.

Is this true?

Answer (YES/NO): NO